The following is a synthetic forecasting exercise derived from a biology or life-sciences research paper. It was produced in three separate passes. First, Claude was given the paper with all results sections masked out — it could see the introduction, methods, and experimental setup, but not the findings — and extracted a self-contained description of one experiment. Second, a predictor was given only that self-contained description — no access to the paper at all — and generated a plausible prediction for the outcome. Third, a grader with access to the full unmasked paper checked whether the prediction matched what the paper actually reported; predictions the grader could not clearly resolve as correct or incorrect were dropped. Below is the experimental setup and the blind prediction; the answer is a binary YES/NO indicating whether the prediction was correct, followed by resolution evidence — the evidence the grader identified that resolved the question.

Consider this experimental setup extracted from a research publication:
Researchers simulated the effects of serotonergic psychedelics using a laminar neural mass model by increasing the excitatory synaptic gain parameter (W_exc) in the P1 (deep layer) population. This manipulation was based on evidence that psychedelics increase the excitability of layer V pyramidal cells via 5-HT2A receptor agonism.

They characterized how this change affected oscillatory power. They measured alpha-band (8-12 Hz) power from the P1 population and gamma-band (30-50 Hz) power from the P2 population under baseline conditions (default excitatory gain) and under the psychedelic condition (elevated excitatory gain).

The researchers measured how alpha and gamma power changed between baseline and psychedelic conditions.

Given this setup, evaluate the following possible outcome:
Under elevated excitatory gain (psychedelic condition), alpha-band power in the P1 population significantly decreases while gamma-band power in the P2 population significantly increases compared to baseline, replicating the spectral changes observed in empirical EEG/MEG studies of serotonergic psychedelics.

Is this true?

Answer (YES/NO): YES